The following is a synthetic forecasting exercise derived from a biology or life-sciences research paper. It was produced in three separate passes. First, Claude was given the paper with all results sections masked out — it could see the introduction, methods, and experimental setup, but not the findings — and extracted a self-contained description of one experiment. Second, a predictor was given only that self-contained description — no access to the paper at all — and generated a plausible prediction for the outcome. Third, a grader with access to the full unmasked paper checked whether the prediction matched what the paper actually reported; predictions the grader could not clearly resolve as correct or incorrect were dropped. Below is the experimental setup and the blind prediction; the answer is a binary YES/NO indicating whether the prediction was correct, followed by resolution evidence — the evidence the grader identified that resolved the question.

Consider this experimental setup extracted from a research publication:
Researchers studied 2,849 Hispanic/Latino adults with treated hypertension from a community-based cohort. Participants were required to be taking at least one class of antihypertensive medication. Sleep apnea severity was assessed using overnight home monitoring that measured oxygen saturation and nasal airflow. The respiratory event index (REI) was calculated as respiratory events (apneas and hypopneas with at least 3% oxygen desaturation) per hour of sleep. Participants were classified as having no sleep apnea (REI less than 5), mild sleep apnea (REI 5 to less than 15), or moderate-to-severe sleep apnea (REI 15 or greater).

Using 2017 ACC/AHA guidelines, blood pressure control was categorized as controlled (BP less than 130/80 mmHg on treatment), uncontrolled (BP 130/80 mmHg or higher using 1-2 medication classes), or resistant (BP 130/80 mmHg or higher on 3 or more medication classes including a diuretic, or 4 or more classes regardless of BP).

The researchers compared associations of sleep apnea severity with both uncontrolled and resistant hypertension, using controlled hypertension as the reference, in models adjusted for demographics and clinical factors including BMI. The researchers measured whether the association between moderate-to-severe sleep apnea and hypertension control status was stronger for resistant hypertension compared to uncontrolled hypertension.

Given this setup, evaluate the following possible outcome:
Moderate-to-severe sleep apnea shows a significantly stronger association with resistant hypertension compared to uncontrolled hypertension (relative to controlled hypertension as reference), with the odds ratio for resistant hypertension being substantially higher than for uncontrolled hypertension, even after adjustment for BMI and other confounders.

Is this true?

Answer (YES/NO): YES